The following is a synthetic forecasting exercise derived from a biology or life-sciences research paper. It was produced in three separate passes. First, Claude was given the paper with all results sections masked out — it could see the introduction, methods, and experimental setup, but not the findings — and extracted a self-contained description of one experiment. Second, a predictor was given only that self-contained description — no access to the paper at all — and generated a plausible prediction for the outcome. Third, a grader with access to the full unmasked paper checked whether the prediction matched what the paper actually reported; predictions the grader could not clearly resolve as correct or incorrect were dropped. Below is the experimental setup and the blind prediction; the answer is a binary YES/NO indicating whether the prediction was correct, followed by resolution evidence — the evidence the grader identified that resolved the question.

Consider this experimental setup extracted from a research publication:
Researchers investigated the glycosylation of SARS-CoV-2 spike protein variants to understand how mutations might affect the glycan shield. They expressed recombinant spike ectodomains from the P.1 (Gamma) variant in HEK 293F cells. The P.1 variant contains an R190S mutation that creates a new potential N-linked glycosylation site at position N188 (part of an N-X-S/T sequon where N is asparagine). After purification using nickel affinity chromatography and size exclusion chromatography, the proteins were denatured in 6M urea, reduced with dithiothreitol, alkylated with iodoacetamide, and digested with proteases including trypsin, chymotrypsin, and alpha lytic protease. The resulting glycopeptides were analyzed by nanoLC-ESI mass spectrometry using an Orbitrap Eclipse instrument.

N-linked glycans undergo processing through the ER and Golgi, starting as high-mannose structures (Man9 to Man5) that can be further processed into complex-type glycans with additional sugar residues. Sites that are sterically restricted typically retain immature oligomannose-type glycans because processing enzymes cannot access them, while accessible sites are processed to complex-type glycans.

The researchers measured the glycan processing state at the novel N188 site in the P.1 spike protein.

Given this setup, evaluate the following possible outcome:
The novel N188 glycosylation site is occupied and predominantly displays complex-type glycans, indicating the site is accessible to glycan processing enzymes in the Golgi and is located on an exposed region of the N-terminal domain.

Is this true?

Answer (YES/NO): NO